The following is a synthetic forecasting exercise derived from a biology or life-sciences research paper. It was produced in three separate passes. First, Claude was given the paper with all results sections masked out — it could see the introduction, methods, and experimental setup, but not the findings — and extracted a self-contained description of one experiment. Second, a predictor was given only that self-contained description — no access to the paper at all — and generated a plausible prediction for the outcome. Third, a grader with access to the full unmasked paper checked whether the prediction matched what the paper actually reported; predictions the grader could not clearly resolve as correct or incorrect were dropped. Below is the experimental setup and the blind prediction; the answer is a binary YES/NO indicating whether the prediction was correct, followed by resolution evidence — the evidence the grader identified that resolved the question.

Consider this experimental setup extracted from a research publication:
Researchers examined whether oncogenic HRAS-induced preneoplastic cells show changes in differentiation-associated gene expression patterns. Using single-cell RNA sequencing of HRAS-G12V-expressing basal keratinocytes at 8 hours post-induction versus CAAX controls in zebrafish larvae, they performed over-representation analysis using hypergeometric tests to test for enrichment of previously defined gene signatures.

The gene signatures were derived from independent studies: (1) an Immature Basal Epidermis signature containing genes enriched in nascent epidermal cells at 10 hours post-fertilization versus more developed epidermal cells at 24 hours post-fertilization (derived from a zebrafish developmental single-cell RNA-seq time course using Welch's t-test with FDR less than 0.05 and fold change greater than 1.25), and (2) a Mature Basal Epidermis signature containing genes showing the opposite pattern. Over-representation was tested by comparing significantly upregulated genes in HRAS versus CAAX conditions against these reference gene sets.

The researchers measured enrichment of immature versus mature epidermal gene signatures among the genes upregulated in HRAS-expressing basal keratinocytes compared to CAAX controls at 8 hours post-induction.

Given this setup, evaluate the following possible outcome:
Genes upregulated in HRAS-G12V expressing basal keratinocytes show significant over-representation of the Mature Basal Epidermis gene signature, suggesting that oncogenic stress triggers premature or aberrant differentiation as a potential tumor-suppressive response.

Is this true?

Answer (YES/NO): NO